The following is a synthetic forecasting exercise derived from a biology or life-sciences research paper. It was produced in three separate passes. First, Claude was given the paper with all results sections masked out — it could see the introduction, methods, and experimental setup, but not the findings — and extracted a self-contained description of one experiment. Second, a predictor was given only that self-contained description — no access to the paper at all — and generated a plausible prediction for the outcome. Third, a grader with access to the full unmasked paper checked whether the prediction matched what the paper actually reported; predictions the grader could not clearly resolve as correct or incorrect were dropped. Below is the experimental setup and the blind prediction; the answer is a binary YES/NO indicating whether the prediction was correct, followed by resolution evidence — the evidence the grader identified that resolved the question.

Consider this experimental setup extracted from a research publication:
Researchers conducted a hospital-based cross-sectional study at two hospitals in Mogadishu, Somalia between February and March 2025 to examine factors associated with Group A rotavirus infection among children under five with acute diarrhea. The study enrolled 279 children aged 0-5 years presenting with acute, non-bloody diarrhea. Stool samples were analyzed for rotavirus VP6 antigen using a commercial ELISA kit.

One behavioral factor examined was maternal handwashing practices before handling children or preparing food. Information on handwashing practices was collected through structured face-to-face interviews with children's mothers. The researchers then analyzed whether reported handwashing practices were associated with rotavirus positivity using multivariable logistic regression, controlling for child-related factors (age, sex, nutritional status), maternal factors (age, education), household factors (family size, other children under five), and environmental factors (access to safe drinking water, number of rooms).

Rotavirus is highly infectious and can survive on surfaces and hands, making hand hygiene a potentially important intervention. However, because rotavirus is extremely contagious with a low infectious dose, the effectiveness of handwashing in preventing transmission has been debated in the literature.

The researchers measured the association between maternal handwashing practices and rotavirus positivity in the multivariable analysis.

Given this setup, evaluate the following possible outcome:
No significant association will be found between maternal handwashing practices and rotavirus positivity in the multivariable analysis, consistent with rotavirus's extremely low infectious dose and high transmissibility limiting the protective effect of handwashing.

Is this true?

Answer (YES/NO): NO